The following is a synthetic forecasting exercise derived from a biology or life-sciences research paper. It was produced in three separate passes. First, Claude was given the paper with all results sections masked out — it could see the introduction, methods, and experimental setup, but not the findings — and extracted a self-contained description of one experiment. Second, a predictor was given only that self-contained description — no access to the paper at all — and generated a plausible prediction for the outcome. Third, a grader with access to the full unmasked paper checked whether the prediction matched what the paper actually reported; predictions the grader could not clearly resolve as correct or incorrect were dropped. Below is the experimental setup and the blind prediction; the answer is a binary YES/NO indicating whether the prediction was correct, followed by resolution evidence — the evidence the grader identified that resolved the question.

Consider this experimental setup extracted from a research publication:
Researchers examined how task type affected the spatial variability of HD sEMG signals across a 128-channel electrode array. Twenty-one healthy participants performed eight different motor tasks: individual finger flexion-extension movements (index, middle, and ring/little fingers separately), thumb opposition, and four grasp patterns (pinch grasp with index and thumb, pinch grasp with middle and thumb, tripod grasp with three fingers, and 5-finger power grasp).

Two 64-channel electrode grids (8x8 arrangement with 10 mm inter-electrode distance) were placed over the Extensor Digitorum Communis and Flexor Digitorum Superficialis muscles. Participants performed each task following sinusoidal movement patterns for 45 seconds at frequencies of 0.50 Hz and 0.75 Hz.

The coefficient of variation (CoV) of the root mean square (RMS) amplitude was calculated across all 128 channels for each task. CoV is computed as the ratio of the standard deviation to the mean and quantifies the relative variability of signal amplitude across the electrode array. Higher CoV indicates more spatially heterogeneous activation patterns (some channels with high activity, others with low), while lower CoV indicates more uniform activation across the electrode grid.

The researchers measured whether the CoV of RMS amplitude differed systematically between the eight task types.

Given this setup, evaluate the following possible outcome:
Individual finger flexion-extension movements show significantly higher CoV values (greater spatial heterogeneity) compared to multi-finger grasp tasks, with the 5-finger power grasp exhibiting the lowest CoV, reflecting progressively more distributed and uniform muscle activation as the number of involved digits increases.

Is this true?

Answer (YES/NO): NO